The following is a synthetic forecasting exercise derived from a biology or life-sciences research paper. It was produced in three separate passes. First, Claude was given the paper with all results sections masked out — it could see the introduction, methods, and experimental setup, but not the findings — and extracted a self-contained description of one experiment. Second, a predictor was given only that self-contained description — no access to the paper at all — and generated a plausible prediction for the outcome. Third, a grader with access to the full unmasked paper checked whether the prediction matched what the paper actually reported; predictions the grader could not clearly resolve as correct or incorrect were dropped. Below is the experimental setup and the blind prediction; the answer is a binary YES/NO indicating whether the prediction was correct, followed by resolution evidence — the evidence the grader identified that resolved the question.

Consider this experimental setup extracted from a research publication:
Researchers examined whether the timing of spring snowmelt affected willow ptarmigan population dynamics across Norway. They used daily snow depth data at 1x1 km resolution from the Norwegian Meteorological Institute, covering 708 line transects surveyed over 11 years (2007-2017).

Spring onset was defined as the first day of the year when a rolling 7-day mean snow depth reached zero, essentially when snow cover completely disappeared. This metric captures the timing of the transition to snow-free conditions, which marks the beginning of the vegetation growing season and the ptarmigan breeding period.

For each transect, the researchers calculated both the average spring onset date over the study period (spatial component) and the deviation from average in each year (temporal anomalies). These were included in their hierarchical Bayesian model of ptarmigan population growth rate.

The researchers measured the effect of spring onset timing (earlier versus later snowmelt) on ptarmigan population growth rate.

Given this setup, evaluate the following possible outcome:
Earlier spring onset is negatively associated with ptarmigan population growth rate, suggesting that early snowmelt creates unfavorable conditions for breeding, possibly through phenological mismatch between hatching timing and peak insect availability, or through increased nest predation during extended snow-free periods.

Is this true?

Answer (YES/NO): NO